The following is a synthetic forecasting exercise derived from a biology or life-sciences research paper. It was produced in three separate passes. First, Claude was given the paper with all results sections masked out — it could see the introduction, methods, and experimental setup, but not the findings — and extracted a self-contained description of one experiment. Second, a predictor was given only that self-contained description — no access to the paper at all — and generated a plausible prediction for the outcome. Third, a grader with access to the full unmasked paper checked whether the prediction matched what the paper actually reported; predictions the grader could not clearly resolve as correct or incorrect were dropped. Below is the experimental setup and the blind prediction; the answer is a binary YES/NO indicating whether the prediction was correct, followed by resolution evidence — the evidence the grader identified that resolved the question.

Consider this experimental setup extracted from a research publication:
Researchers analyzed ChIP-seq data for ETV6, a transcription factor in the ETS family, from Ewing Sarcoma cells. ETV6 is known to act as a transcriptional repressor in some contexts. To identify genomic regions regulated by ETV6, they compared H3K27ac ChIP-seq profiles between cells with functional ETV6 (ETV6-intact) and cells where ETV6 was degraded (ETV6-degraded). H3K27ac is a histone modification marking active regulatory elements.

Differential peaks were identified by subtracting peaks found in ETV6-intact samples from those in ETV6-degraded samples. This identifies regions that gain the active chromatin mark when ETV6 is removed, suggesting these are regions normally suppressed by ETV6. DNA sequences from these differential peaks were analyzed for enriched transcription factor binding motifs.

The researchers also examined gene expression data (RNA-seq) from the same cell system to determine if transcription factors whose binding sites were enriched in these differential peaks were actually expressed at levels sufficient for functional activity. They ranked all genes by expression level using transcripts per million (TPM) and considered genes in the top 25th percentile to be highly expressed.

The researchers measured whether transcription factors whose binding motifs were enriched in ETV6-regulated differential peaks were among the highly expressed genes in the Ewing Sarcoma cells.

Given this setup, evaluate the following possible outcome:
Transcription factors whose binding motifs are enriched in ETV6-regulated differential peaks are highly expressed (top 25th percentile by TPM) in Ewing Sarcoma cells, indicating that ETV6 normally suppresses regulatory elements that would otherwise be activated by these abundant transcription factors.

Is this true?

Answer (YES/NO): YES